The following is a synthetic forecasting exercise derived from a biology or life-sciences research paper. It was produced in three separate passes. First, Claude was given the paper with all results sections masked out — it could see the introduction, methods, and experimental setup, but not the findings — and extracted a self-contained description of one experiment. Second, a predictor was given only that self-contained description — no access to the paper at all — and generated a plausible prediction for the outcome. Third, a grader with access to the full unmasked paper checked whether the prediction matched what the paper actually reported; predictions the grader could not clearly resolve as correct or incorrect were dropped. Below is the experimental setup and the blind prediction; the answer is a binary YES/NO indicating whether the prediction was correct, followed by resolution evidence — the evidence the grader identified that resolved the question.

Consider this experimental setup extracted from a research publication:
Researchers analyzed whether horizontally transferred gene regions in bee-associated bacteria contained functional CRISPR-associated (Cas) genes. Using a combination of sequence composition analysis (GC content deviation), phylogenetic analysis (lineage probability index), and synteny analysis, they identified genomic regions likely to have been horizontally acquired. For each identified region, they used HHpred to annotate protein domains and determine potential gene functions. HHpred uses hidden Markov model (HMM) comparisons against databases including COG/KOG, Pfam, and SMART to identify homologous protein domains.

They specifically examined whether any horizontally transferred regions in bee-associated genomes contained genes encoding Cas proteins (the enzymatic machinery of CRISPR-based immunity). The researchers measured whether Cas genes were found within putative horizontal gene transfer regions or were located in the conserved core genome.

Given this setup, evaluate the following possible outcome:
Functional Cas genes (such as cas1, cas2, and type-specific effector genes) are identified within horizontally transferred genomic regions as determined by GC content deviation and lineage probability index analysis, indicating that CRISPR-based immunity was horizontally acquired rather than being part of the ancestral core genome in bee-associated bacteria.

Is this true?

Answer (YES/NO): NO